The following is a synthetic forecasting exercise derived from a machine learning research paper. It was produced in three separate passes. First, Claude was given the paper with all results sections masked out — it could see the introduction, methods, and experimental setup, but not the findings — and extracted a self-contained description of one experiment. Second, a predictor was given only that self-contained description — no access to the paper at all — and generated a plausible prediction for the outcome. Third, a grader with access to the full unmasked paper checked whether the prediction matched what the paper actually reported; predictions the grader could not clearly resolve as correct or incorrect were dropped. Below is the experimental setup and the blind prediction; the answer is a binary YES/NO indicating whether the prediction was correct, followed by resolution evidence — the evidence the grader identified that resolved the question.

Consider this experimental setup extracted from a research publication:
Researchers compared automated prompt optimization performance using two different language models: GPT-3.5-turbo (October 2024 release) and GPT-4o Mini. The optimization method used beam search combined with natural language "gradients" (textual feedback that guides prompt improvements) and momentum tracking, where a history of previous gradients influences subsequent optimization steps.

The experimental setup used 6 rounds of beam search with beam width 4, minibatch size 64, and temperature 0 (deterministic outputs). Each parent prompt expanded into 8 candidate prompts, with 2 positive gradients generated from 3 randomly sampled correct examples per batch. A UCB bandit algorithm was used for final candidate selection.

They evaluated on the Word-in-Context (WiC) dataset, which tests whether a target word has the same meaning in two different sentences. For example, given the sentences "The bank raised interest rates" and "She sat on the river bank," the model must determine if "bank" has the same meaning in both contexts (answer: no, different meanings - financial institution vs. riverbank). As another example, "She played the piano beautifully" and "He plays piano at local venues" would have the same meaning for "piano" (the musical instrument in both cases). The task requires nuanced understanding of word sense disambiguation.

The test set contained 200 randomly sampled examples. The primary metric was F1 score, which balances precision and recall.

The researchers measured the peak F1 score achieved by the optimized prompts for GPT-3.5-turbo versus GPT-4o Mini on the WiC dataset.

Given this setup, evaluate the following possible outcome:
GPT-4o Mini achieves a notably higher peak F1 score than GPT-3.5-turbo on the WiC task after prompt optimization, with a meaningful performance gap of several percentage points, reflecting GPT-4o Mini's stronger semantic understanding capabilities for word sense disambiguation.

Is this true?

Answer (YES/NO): YES